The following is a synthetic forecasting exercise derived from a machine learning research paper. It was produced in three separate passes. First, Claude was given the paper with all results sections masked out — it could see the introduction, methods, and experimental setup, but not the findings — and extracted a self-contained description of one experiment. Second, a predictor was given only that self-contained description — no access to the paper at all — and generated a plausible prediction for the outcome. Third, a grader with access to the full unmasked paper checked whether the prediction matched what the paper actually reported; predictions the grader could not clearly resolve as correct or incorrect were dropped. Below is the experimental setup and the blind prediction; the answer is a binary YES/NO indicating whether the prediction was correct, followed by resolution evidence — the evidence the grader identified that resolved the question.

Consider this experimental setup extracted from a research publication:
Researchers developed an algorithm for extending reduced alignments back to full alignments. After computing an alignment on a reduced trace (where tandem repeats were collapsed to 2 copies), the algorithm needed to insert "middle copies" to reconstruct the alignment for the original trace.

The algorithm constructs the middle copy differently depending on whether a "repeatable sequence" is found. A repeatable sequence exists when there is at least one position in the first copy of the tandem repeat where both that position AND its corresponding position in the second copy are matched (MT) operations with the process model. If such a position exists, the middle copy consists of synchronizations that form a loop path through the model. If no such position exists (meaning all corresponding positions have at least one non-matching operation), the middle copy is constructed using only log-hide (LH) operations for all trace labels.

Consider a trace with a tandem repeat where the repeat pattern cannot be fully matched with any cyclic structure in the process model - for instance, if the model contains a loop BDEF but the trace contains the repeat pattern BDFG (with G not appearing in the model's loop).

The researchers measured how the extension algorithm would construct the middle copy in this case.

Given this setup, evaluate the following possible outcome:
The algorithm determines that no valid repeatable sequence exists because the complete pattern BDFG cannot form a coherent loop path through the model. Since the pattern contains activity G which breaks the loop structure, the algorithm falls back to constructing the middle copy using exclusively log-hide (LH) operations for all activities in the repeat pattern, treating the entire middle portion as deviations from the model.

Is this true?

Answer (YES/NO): NO